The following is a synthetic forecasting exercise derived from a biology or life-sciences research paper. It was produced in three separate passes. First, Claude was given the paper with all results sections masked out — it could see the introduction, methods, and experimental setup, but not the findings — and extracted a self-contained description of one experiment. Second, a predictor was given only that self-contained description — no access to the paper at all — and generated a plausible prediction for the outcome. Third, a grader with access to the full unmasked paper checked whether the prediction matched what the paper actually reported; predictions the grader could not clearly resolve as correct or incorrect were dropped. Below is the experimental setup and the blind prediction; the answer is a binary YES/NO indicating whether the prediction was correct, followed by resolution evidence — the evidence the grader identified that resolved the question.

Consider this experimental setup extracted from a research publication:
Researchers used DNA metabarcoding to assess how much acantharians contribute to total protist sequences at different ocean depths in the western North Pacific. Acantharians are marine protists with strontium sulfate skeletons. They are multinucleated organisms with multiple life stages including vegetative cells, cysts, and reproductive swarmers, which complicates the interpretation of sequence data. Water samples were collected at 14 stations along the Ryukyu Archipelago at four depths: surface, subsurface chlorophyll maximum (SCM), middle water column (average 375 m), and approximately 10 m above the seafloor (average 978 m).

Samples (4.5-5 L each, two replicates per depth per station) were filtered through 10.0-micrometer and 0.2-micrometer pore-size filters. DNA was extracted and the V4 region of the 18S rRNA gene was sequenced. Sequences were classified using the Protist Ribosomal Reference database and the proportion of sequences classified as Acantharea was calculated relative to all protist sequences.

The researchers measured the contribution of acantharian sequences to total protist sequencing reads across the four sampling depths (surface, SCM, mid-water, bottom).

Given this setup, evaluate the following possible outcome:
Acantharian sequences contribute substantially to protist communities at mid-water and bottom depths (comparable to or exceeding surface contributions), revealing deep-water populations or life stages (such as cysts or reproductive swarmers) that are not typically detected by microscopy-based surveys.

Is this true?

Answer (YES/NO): YES